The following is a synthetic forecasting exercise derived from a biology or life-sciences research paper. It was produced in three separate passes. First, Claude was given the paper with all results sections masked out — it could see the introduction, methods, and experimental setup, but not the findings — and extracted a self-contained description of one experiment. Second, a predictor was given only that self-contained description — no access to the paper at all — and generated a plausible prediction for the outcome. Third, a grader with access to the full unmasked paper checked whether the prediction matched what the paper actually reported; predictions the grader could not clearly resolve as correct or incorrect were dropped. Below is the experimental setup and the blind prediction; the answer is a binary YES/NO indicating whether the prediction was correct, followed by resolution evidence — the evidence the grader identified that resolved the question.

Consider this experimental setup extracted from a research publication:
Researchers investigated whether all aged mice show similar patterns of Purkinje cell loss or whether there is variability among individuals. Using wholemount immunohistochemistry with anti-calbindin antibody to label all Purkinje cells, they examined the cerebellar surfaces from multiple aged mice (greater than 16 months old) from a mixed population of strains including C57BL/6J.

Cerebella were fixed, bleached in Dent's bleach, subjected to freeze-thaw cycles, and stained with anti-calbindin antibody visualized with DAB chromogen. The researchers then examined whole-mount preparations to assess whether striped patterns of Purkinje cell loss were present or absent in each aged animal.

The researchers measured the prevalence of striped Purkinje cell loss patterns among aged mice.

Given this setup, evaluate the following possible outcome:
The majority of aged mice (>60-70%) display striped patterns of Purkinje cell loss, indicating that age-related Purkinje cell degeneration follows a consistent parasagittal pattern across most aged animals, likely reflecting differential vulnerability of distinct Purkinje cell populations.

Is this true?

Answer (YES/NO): NO